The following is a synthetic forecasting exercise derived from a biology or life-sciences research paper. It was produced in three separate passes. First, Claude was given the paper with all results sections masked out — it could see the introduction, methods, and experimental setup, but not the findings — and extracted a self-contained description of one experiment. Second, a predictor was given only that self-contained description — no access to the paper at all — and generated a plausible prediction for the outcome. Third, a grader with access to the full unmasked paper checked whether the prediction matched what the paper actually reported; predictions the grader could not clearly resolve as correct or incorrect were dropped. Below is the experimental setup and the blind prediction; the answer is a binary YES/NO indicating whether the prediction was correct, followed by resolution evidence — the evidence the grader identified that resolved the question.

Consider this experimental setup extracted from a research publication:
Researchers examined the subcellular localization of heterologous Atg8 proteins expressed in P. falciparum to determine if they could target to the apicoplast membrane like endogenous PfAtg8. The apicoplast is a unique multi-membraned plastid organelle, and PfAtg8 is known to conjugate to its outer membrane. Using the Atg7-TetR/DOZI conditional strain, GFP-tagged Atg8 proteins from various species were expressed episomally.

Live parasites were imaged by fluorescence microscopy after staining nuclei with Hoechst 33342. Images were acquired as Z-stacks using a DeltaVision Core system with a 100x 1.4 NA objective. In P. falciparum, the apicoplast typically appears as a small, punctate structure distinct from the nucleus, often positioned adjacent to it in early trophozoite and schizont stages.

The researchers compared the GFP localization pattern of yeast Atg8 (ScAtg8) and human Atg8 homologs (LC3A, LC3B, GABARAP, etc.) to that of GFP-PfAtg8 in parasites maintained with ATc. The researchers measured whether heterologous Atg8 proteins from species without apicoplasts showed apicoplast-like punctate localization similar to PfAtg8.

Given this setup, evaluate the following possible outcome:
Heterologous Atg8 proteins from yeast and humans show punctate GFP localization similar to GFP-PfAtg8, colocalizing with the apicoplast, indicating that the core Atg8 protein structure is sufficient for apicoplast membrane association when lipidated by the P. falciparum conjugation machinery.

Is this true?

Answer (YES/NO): NO